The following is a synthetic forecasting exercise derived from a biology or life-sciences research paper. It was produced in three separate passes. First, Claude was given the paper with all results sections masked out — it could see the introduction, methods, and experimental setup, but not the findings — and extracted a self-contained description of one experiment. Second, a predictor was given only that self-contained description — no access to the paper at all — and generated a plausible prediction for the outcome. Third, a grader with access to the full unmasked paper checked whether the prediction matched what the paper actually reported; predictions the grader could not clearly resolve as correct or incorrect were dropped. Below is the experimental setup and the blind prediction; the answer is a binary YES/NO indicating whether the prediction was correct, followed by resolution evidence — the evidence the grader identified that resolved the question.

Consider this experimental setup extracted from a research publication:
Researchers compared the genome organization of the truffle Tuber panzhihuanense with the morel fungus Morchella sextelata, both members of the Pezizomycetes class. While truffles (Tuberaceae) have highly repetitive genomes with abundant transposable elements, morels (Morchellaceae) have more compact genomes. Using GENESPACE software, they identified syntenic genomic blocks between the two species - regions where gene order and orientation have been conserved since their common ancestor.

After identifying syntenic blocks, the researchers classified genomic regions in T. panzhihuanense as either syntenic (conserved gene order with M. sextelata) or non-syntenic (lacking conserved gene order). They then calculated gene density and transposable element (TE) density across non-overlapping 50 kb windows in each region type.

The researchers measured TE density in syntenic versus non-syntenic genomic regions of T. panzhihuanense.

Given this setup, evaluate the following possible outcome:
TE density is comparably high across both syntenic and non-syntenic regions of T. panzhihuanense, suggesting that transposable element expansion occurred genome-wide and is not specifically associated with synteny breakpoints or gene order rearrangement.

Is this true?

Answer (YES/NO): NO